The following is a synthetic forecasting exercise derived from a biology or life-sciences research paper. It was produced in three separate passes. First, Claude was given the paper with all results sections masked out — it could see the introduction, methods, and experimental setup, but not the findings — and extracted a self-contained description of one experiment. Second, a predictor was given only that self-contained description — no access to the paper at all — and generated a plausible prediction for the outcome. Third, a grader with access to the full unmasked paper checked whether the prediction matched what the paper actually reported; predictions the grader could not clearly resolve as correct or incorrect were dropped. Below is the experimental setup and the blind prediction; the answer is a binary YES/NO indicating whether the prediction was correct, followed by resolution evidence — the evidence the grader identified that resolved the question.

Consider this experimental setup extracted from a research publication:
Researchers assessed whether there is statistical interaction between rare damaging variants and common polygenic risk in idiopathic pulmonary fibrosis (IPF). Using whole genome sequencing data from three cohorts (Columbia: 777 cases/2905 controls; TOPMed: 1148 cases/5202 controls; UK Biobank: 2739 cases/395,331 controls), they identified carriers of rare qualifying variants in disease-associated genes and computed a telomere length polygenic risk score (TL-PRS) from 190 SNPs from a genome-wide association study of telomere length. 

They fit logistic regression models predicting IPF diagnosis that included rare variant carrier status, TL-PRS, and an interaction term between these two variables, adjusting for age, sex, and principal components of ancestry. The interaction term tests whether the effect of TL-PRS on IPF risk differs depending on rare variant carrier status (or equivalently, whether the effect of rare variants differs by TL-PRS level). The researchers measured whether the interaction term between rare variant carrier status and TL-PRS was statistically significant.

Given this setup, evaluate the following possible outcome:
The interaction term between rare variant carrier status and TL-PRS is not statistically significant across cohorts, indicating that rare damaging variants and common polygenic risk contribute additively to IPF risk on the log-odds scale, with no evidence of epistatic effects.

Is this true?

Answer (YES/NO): YES